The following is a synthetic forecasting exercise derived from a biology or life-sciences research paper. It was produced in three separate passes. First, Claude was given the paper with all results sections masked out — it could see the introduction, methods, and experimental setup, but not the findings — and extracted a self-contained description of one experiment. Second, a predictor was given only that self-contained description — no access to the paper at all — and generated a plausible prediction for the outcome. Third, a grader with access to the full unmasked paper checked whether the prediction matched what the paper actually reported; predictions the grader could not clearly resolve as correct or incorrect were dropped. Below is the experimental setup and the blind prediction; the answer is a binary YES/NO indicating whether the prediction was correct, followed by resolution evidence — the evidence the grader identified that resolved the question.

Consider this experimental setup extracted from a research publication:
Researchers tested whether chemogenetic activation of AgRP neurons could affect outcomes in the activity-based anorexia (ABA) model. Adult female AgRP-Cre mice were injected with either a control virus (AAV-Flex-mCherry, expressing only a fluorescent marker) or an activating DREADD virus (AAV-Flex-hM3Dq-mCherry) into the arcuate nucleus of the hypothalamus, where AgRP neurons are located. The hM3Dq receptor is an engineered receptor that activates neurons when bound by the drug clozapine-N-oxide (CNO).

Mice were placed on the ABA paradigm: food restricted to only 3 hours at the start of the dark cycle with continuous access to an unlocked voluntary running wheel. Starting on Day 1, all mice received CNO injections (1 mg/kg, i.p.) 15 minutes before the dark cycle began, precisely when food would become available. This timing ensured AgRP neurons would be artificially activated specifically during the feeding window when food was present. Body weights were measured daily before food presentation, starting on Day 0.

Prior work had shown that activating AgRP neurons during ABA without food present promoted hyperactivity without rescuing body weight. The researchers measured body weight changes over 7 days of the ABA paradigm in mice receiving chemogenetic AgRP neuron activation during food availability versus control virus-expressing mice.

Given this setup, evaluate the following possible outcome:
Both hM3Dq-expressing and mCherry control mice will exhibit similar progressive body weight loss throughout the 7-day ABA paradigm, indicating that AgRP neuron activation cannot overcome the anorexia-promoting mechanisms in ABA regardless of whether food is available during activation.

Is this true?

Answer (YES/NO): NO